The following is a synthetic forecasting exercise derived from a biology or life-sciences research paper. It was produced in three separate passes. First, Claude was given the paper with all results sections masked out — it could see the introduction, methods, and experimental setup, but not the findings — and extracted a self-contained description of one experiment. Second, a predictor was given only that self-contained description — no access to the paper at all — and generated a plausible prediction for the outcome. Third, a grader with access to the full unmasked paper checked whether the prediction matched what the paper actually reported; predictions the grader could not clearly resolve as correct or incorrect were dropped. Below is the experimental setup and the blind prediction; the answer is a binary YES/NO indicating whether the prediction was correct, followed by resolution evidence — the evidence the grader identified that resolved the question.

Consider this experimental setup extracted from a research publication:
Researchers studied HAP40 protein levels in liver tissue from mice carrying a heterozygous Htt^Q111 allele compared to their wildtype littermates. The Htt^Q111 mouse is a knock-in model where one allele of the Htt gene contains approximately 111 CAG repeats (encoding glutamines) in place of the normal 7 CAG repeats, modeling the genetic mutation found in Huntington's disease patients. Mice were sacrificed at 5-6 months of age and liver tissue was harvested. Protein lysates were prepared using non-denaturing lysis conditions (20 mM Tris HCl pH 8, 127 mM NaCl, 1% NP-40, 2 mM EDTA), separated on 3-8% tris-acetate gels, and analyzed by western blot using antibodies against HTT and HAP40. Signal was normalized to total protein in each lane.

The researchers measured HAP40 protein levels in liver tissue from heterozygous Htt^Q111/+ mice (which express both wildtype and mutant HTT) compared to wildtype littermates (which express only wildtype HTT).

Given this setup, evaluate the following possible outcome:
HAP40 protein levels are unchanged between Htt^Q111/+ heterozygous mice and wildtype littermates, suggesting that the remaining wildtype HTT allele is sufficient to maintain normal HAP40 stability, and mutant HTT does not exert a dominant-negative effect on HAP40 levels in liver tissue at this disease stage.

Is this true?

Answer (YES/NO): NO